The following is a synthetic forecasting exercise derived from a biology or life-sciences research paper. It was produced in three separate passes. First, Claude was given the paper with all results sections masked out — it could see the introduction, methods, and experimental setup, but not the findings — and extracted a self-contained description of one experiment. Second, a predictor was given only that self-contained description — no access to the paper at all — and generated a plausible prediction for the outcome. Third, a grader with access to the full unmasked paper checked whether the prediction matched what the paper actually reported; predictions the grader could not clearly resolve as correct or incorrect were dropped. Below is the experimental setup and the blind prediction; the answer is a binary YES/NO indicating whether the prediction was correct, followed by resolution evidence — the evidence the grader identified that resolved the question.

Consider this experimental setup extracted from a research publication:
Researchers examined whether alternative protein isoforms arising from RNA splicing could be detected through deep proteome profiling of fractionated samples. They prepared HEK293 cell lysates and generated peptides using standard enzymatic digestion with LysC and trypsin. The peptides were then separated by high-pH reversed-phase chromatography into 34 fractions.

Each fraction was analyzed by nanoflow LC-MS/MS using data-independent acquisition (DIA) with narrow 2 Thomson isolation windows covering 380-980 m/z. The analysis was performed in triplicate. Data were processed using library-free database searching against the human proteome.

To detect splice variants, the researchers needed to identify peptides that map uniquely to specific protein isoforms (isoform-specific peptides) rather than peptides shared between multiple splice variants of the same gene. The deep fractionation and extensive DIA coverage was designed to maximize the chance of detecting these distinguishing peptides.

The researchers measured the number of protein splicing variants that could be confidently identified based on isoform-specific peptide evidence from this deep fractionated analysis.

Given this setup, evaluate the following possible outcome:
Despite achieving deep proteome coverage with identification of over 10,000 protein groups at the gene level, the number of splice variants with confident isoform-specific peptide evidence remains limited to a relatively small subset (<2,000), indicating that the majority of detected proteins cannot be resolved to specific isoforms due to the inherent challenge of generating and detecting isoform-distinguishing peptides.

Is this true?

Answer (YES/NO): YES